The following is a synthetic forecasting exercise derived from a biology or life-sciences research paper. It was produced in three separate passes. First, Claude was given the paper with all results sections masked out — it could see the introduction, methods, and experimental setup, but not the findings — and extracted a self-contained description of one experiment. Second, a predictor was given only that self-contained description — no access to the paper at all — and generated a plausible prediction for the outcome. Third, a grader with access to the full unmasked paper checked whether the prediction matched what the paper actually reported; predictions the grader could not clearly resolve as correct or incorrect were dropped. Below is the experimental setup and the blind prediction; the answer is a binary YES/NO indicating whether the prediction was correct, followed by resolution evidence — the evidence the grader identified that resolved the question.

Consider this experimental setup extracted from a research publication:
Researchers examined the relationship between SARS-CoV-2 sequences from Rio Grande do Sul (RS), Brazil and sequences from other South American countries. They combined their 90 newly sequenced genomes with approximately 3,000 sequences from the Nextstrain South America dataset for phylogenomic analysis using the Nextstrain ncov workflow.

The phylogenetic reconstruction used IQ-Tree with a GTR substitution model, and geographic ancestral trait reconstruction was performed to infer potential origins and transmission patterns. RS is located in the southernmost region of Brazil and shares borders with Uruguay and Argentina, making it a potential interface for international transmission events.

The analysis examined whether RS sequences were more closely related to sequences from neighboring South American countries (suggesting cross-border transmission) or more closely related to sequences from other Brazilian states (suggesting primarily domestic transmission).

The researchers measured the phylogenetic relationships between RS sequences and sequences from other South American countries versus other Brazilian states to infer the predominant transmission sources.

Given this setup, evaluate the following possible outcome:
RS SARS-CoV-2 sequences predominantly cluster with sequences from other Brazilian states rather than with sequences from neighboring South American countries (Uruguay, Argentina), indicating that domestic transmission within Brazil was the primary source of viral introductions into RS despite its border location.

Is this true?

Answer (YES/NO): NO